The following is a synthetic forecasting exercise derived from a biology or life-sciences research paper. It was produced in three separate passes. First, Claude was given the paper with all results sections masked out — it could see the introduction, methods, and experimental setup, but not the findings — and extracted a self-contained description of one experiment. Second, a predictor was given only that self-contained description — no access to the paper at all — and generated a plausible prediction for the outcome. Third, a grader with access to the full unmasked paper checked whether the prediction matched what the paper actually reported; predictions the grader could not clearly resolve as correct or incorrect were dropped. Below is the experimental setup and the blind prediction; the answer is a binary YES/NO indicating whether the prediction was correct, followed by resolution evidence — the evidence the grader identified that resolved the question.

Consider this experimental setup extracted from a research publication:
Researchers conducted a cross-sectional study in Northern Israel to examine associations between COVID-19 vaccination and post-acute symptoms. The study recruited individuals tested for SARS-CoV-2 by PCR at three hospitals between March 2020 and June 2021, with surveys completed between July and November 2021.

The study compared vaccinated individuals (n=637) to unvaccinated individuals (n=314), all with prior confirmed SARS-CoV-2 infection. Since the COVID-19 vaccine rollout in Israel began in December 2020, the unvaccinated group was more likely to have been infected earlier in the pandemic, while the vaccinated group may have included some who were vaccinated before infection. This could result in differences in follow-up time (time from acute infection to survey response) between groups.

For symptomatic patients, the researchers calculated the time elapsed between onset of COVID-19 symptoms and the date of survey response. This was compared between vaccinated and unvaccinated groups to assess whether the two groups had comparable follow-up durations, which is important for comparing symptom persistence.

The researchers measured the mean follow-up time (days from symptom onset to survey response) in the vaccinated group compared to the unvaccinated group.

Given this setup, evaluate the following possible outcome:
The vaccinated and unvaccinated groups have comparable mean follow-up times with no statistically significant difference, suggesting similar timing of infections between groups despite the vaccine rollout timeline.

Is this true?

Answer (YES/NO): NO